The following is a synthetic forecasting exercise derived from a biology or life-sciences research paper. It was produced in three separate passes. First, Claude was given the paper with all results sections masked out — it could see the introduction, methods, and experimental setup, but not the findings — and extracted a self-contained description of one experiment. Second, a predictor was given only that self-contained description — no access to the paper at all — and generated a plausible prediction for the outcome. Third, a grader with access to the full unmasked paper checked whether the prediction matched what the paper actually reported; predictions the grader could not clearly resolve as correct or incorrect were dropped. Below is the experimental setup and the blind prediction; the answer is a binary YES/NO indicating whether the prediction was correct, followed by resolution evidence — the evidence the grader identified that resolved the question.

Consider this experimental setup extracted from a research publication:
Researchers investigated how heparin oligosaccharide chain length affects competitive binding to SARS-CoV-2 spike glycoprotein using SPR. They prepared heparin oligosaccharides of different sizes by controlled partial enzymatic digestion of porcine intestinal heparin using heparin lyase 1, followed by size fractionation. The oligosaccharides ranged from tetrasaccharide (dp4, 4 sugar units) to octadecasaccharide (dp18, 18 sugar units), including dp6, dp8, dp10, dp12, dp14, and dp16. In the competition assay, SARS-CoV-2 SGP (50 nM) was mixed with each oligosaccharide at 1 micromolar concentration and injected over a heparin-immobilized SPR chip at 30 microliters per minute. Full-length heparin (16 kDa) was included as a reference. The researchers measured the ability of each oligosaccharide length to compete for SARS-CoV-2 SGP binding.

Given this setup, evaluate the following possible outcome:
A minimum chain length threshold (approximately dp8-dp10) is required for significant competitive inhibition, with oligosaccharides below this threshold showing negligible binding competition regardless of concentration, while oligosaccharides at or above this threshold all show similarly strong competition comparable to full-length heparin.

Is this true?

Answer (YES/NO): NO